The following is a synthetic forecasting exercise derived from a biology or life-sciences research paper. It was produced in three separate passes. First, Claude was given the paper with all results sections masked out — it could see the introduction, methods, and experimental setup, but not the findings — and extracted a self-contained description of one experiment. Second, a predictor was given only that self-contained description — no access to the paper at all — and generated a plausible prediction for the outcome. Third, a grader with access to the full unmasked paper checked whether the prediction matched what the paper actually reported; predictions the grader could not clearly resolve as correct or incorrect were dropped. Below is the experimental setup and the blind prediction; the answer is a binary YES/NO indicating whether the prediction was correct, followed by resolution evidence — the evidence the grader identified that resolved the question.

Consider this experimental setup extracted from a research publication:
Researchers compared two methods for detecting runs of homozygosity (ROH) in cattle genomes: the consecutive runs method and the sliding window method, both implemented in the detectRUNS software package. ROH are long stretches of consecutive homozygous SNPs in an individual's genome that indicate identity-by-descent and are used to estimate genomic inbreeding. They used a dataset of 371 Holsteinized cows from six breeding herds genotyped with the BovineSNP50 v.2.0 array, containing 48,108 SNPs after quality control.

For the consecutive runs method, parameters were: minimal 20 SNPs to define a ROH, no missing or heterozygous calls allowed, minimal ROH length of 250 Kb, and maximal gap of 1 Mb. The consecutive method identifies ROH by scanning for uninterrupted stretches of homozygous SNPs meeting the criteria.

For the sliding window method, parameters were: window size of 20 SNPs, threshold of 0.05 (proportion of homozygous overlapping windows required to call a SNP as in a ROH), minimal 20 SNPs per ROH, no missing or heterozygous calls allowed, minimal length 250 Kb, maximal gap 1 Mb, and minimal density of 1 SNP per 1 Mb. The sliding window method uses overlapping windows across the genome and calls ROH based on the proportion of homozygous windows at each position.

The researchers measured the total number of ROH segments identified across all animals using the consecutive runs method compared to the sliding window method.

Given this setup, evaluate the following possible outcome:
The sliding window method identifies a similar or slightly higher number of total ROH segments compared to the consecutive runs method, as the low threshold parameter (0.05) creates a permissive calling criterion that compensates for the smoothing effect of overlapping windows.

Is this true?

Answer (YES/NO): NO